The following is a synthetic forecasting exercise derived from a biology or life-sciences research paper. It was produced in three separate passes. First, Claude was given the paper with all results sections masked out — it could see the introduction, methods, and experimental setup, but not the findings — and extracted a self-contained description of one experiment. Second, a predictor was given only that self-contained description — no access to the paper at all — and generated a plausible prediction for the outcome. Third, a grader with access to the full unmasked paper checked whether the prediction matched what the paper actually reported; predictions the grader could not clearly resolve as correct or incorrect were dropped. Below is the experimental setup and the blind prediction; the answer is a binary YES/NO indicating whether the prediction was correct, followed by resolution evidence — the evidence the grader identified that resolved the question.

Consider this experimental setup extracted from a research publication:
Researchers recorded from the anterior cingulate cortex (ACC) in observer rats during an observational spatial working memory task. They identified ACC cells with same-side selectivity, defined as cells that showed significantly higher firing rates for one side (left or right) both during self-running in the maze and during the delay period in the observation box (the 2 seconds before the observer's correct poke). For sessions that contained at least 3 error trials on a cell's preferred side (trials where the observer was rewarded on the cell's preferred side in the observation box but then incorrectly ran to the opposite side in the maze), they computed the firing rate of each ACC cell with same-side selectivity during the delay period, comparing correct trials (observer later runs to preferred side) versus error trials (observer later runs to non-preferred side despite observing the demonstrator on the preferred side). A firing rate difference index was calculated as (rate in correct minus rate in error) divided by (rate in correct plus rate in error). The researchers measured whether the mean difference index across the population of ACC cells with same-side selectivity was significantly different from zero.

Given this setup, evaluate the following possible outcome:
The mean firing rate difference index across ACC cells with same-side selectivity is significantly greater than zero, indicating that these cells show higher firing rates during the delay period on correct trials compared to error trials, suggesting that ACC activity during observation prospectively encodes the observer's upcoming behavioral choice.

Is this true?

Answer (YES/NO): YES